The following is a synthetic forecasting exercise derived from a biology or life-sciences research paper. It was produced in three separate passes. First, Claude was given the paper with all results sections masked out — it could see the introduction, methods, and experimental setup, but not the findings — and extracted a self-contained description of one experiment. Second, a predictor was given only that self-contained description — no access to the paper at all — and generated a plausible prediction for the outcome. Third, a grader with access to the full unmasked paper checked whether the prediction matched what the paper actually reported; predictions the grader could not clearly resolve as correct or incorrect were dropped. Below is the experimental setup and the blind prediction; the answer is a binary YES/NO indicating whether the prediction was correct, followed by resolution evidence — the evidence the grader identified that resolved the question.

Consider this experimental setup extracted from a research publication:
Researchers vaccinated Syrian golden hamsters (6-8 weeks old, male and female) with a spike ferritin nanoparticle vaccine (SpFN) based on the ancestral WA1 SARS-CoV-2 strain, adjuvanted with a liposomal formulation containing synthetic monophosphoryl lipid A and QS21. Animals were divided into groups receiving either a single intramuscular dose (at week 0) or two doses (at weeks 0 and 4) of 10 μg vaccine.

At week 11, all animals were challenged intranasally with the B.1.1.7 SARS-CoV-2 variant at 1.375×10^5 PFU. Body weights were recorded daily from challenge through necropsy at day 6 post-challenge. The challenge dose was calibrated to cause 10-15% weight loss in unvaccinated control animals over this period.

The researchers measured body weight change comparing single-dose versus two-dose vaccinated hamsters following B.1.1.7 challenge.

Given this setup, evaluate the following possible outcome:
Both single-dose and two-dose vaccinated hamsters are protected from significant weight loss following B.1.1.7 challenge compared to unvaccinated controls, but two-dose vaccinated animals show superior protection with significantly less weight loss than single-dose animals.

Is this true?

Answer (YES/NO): NO